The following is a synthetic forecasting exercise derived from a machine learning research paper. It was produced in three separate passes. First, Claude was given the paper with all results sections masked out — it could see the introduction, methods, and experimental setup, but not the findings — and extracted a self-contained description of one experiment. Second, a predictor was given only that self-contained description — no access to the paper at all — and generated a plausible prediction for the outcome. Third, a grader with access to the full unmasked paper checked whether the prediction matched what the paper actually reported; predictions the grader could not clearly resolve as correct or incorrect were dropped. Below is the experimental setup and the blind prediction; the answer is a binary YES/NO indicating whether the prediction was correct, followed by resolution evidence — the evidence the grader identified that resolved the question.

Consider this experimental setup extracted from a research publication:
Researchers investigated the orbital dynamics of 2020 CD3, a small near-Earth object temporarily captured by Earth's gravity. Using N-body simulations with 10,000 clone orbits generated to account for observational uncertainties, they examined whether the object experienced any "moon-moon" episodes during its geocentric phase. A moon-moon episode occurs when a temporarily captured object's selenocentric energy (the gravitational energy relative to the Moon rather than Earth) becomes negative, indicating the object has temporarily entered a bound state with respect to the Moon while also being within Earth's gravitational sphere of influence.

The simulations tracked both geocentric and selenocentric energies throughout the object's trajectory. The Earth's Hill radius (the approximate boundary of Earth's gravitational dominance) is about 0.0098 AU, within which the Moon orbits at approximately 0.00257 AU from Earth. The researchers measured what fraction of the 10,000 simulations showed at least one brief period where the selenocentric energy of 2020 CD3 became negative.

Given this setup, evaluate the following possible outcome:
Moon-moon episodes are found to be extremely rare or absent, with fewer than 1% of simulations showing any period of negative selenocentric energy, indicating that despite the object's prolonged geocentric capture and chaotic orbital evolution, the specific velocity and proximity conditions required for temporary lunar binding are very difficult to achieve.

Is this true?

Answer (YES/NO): NO